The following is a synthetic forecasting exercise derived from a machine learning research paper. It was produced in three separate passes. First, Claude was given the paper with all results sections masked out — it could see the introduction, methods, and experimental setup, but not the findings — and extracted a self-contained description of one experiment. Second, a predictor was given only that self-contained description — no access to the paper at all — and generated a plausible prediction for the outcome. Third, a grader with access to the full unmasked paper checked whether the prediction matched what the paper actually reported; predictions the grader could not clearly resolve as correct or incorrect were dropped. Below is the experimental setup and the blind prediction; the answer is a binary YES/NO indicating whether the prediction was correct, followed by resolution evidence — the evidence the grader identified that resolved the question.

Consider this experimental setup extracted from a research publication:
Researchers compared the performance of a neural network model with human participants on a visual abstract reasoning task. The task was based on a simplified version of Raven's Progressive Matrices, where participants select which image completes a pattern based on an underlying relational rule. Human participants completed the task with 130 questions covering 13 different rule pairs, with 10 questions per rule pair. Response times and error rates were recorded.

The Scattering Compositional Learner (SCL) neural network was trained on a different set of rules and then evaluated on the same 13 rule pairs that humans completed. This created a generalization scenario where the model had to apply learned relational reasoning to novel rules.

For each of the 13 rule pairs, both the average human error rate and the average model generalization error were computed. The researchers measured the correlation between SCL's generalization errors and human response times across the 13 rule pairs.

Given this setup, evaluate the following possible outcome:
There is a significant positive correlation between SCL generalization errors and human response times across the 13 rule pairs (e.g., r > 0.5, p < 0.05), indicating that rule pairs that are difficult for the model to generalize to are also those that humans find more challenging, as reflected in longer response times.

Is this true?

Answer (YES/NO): YES